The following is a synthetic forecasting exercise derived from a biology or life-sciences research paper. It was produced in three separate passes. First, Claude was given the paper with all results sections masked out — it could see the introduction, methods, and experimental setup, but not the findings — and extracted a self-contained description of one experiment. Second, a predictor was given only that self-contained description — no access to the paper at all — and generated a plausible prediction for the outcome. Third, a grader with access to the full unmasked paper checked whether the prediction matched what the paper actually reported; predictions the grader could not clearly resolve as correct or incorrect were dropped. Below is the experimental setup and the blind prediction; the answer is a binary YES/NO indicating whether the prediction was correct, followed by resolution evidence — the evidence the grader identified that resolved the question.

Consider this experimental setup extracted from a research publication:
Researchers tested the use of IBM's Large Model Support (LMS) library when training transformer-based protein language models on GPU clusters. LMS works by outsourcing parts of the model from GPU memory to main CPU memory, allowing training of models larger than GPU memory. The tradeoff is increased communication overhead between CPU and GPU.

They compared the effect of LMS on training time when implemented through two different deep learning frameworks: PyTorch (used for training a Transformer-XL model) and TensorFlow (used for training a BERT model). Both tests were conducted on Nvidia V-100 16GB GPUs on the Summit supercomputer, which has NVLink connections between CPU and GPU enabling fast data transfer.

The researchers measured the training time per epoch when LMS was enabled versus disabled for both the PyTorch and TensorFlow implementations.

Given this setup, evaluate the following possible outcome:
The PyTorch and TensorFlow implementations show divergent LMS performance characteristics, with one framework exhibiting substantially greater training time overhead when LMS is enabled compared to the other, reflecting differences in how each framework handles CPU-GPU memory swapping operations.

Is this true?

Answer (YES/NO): NO